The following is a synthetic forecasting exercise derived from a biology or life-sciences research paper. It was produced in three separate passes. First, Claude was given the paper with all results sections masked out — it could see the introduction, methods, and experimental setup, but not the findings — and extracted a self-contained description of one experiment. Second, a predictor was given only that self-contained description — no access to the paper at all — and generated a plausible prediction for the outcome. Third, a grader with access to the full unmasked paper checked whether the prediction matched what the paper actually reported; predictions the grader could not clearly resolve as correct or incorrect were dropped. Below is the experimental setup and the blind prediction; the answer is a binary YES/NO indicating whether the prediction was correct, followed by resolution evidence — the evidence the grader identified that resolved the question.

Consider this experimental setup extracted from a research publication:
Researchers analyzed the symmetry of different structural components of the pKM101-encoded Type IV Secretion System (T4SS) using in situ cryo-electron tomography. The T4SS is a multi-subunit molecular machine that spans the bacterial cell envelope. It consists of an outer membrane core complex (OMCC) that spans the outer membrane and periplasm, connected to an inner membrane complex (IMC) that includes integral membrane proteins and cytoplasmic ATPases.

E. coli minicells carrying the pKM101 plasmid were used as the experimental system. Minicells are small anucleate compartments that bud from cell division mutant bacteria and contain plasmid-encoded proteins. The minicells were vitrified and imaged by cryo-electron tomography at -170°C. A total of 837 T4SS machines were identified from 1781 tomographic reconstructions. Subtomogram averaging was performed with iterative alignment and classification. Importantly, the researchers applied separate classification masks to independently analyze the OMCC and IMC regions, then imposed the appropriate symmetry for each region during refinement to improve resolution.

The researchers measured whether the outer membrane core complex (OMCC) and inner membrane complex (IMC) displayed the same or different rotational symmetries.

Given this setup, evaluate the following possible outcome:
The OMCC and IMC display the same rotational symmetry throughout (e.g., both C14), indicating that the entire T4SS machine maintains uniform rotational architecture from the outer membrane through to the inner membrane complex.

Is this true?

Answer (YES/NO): NO